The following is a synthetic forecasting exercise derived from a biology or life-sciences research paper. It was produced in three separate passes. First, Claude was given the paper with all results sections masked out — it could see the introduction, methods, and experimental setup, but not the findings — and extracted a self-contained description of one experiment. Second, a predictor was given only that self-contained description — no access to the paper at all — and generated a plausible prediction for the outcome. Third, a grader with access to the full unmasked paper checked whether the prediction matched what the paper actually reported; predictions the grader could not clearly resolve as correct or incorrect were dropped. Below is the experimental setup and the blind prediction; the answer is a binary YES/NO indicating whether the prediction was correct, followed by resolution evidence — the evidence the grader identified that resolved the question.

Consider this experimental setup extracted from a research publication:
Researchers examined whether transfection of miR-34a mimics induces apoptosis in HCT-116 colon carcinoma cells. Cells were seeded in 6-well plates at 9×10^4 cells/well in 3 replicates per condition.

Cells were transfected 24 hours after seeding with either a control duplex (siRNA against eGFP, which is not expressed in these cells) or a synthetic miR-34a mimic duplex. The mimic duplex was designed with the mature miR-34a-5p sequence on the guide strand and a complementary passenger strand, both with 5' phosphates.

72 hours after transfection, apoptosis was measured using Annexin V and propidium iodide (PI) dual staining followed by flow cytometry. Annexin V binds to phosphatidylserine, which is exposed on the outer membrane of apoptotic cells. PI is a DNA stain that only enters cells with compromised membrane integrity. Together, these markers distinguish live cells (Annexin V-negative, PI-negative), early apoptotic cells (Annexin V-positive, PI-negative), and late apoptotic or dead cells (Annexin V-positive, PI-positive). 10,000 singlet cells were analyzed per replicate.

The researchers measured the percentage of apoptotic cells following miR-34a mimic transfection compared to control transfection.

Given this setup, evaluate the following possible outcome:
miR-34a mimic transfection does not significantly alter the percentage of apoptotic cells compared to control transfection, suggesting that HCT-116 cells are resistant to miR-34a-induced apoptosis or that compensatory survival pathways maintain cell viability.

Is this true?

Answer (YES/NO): NO